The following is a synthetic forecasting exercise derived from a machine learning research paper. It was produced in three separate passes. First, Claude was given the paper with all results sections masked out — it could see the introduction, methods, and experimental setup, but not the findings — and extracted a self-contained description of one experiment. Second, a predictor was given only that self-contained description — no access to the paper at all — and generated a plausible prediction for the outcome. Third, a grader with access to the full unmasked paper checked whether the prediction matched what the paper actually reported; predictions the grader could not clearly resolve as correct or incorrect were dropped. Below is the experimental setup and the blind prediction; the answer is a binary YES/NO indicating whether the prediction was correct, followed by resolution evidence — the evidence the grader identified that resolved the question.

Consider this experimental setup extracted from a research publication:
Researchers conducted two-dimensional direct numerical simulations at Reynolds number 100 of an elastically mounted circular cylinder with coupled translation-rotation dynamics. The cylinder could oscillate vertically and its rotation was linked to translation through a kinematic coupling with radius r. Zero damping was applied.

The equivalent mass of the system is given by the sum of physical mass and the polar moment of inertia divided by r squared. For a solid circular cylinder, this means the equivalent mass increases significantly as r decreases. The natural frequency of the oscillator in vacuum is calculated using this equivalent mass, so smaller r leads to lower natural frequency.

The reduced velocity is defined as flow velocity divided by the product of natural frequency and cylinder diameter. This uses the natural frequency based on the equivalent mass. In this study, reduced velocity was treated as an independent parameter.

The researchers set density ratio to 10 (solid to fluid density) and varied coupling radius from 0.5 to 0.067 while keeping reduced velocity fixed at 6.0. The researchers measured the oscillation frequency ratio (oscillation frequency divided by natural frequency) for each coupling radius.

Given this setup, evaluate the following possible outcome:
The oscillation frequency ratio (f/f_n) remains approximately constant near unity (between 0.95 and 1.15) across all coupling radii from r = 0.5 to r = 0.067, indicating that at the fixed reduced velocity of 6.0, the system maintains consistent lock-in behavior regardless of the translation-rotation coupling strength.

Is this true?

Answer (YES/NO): NO